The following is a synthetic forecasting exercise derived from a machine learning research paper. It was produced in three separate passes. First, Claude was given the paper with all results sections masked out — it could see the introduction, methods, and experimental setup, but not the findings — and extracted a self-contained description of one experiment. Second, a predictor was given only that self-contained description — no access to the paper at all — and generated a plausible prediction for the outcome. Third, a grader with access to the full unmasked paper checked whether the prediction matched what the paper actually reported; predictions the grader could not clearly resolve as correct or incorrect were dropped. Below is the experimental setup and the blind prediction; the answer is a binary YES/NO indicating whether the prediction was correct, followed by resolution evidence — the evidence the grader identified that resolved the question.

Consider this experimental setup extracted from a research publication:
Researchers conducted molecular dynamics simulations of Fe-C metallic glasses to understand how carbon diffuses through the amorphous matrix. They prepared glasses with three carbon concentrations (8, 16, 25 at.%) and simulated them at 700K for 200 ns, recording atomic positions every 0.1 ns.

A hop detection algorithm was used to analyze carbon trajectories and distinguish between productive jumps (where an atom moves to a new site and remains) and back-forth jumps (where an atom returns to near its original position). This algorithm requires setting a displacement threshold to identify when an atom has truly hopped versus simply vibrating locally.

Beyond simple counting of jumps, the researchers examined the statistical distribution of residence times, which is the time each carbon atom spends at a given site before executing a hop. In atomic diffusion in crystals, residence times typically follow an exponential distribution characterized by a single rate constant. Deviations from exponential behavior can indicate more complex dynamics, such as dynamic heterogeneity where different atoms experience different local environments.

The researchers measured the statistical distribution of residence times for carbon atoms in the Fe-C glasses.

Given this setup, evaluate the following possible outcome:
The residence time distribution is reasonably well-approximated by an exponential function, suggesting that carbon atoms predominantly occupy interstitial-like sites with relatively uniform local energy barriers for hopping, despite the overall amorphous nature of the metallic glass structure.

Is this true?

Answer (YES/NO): NO